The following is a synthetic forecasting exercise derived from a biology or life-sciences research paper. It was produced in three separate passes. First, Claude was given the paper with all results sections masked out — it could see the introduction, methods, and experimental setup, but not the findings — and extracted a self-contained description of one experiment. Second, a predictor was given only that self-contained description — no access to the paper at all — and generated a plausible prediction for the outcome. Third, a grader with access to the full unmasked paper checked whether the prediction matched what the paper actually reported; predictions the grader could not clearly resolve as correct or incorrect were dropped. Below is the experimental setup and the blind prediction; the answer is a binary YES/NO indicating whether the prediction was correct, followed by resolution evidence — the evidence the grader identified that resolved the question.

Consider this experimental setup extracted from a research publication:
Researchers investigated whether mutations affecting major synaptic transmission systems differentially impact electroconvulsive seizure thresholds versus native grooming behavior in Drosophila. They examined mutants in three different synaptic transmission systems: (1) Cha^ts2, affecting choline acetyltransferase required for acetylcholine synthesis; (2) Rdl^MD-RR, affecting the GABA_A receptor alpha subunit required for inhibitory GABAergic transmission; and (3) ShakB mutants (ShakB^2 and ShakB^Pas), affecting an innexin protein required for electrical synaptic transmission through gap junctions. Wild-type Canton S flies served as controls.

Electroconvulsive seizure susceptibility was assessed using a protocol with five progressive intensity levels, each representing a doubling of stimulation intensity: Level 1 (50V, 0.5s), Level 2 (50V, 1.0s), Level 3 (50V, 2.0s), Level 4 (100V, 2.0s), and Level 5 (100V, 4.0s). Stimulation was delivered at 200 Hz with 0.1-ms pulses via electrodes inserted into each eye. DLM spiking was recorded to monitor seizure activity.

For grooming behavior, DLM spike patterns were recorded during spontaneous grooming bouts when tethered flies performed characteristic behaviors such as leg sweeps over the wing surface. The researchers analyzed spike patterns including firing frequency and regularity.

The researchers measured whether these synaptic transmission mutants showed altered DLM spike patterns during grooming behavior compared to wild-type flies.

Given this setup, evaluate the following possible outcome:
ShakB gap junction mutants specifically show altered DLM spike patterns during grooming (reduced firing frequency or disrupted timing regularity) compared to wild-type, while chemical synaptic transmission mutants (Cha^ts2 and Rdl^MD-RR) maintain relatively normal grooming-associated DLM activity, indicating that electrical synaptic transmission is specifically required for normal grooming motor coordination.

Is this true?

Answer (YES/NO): NO